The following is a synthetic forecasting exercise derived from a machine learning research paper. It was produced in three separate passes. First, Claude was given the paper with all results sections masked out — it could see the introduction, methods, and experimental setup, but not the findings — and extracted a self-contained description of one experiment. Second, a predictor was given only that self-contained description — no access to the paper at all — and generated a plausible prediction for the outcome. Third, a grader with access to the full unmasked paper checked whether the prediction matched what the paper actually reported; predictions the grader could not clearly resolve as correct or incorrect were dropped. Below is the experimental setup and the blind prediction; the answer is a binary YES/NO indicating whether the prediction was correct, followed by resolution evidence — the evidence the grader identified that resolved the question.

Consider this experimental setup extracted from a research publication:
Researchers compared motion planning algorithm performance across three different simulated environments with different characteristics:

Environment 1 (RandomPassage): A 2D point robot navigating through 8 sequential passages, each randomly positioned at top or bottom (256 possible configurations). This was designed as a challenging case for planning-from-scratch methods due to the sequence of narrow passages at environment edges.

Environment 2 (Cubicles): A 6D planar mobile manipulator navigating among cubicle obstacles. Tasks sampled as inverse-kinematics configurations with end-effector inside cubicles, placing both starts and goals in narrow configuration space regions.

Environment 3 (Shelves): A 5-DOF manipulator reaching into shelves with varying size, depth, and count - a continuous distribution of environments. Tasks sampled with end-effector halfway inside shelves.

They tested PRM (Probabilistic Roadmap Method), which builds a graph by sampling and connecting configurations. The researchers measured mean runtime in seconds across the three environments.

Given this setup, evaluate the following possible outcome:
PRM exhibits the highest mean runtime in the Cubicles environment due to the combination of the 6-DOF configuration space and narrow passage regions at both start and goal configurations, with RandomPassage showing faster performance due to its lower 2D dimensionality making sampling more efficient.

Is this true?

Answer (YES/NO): NO